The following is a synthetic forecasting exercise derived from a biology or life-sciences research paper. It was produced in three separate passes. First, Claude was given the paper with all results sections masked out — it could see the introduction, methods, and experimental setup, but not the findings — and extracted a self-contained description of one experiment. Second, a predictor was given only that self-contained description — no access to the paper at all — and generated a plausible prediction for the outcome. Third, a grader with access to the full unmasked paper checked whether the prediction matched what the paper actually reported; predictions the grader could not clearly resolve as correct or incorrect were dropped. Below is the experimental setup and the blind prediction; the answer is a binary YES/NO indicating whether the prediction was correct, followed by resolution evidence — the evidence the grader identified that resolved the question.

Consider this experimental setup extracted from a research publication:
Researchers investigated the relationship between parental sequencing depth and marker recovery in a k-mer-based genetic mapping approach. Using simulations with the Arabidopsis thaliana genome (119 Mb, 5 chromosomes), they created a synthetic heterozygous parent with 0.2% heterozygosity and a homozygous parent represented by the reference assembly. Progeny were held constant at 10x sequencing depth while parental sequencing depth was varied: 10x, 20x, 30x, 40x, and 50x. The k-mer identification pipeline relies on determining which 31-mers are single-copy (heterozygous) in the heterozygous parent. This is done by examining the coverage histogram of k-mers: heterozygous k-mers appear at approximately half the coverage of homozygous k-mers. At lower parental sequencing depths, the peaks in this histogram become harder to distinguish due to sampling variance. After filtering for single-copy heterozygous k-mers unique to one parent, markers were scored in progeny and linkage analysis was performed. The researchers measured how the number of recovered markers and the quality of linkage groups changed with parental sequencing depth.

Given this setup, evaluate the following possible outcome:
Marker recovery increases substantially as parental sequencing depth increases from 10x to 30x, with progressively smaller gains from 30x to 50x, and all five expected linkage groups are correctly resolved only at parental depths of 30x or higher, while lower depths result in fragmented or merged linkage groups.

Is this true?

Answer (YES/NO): NO